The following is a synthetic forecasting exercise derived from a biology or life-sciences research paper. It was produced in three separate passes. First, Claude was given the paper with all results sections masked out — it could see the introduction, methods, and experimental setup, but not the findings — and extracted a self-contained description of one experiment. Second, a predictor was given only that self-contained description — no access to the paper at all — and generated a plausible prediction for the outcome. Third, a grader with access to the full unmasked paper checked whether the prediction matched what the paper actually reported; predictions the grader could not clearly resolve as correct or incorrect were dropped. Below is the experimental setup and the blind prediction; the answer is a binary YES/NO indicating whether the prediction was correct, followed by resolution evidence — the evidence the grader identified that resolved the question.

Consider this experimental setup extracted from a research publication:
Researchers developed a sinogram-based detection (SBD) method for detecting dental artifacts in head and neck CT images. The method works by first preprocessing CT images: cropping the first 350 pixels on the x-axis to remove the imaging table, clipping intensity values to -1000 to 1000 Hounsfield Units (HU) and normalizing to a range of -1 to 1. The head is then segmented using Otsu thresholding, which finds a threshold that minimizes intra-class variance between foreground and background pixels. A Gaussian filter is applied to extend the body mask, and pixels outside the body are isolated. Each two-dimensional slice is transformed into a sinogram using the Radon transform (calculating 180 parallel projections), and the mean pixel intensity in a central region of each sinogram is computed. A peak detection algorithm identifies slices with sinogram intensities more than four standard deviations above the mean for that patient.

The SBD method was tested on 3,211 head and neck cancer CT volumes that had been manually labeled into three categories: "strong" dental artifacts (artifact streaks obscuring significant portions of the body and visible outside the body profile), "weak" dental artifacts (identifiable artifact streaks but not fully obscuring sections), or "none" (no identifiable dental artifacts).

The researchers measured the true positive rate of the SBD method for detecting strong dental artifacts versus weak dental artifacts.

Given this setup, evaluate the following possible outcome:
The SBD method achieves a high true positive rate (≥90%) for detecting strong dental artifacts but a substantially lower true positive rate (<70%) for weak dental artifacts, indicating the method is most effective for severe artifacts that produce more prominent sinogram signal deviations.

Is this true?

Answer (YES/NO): YES